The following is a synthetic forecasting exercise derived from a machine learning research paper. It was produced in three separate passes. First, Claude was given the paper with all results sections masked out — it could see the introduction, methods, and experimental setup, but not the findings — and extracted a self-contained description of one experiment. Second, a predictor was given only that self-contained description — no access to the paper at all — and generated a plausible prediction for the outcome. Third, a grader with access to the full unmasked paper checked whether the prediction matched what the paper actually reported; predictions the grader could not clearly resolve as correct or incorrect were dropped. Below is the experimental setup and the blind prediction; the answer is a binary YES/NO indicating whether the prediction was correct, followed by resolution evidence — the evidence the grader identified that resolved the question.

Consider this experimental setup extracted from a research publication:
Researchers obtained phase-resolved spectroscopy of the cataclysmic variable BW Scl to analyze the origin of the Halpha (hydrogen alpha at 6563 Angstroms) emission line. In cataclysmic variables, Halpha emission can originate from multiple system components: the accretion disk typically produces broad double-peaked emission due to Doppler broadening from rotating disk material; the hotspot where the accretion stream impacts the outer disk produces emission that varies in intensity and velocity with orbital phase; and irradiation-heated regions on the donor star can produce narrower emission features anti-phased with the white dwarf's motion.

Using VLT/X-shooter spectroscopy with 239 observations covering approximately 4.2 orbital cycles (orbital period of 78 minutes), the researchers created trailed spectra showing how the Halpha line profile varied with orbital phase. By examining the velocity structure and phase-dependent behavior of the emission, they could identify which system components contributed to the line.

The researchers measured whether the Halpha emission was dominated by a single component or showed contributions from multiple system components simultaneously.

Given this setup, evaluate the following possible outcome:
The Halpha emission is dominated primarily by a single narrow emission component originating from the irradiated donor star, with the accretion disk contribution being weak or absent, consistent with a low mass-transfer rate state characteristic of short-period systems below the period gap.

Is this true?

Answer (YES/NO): NO